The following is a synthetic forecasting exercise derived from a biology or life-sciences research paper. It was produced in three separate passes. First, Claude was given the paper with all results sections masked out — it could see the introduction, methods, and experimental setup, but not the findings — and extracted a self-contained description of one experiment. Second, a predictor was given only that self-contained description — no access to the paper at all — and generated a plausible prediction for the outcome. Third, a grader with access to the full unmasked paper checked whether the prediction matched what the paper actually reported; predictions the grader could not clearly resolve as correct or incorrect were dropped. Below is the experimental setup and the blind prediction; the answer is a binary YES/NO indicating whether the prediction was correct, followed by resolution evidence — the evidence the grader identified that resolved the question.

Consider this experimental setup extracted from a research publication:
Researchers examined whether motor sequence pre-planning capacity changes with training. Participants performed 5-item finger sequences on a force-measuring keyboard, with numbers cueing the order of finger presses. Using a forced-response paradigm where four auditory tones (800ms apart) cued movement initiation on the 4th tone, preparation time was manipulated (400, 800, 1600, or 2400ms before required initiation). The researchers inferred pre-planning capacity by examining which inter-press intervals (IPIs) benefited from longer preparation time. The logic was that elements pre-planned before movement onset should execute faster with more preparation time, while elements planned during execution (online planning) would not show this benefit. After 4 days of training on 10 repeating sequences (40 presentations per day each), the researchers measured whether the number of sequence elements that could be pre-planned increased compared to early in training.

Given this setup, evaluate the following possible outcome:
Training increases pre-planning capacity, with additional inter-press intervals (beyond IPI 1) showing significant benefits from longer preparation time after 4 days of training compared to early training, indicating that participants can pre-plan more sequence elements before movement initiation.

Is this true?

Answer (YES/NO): NO